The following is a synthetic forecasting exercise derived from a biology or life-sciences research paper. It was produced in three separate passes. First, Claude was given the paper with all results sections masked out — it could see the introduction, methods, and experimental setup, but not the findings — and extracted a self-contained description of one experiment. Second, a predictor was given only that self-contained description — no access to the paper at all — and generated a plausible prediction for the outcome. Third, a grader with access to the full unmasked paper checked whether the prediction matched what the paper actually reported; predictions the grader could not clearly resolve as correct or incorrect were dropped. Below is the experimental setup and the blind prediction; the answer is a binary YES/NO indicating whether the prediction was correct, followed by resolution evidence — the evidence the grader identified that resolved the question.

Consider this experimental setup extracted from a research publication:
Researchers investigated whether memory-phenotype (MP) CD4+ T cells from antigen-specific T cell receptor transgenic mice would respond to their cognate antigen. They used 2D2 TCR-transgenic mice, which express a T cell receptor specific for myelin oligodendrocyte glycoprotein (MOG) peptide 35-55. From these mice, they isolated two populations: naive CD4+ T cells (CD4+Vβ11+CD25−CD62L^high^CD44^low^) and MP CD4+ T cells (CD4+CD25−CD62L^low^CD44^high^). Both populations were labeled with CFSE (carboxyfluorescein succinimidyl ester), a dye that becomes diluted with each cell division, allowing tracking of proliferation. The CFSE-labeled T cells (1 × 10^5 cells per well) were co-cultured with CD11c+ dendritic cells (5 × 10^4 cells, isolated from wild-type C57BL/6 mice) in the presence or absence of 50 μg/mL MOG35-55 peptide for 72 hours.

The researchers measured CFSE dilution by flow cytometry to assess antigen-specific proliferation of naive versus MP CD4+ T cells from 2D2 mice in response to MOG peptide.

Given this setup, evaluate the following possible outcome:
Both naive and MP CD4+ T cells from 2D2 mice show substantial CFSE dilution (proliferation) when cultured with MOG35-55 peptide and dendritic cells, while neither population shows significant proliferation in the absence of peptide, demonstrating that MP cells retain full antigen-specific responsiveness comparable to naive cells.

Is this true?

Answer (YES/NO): NO